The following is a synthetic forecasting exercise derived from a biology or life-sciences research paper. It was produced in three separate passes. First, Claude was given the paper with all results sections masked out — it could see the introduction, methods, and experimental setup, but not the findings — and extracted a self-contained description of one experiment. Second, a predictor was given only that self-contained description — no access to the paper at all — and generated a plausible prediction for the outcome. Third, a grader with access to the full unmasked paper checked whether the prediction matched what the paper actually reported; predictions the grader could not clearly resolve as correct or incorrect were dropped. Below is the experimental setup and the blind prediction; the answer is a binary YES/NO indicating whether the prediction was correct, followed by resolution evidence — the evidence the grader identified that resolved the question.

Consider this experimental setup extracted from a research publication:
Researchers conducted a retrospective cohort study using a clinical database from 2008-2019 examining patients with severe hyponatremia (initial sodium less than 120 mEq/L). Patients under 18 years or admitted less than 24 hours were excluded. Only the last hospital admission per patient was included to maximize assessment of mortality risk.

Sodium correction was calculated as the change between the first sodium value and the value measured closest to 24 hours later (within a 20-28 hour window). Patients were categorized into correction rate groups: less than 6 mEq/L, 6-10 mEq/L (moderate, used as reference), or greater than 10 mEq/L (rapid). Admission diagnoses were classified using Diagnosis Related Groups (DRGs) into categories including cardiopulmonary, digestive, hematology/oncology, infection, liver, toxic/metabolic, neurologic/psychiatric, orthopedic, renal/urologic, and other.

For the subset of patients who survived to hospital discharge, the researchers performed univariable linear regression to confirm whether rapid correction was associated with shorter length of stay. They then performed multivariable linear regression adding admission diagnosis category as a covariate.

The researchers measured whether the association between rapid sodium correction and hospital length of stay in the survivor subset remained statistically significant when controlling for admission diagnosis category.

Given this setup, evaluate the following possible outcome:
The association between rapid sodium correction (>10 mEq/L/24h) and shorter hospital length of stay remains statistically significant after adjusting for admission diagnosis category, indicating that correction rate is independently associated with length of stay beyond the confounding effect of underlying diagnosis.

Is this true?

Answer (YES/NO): NO